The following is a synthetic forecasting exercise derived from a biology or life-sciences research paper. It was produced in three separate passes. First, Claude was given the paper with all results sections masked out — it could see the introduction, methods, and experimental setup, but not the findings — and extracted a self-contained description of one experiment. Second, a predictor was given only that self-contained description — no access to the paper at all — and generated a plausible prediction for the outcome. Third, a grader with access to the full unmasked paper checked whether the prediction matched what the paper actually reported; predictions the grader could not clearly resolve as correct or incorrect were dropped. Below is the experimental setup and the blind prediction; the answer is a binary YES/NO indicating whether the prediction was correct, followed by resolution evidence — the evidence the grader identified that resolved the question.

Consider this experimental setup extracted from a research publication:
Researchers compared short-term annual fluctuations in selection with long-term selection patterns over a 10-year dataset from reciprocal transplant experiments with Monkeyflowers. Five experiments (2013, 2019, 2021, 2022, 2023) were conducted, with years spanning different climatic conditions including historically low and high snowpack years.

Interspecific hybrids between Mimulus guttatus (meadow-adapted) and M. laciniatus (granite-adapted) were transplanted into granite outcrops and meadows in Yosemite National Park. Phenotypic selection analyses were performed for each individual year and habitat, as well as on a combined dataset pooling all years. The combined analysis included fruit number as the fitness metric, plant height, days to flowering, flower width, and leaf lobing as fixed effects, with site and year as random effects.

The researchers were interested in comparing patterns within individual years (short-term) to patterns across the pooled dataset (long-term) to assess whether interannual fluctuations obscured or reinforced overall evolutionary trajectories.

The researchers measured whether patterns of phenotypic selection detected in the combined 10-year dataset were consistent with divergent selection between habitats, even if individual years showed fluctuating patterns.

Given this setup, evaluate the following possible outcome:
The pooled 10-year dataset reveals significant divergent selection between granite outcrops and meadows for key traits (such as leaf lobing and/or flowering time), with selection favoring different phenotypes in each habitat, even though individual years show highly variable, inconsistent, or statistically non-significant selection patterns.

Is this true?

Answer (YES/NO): YES